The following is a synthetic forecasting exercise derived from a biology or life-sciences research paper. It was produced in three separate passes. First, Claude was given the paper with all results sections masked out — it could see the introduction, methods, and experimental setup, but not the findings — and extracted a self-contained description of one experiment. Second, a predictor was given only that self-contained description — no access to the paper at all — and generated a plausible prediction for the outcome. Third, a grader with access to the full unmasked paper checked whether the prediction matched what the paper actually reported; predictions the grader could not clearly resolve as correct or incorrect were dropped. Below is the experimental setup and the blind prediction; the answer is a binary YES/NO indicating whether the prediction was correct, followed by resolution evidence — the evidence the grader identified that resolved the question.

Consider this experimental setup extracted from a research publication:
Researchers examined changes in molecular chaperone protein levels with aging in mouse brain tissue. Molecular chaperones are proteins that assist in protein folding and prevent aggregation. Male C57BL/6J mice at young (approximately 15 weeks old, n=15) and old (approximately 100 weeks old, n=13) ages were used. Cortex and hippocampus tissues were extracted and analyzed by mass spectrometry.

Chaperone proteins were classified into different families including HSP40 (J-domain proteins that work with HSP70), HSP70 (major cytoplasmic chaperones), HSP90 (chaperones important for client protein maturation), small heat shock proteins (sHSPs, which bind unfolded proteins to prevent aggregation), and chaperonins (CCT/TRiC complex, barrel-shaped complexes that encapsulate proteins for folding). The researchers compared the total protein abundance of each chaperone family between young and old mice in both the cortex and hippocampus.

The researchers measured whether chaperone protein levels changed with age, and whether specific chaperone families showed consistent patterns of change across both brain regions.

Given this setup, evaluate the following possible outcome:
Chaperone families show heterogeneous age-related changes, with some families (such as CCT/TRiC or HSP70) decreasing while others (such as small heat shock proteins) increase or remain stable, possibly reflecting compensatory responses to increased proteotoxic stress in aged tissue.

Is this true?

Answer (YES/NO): NO